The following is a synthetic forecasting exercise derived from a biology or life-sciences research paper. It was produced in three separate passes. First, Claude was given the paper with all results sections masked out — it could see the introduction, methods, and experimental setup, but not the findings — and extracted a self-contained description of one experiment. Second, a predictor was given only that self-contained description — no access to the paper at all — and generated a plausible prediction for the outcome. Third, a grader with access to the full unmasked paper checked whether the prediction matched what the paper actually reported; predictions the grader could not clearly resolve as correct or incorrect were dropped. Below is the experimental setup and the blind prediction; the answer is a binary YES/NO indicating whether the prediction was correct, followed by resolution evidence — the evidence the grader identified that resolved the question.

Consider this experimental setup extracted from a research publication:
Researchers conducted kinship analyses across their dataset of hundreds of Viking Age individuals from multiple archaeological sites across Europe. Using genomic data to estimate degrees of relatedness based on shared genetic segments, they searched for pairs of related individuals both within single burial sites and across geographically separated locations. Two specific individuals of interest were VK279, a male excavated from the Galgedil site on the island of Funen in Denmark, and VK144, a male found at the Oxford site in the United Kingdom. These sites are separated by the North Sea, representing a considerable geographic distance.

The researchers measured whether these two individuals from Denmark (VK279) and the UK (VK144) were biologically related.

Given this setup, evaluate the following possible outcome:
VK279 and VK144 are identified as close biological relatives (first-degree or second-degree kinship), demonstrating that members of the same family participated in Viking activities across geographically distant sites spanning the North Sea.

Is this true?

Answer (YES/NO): YES